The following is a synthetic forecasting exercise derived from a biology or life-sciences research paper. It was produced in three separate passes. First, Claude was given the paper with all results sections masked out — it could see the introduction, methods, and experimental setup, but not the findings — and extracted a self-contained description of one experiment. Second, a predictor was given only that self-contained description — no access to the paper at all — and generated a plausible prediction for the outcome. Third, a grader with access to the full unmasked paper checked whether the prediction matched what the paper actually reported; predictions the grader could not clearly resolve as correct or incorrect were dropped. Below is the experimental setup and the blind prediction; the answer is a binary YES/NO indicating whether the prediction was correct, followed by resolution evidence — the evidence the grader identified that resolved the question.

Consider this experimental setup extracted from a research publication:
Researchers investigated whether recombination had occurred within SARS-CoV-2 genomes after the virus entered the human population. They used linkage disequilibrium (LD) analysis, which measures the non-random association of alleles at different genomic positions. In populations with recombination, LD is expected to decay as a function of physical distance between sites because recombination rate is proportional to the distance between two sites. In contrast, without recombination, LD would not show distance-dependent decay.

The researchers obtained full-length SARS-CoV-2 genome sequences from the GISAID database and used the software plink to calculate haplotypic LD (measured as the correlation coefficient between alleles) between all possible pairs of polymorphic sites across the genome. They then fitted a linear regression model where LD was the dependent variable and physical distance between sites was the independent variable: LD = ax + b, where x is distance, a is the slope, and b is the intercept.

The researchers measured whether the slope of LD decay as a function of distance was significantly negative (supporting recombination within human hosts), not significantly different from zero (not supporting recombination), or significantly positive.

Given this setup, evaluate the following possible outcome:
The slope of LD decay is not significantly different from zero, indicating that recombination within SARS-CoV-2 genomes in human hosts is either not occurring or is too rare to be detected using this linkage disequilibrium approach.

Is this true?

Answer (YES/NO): NO